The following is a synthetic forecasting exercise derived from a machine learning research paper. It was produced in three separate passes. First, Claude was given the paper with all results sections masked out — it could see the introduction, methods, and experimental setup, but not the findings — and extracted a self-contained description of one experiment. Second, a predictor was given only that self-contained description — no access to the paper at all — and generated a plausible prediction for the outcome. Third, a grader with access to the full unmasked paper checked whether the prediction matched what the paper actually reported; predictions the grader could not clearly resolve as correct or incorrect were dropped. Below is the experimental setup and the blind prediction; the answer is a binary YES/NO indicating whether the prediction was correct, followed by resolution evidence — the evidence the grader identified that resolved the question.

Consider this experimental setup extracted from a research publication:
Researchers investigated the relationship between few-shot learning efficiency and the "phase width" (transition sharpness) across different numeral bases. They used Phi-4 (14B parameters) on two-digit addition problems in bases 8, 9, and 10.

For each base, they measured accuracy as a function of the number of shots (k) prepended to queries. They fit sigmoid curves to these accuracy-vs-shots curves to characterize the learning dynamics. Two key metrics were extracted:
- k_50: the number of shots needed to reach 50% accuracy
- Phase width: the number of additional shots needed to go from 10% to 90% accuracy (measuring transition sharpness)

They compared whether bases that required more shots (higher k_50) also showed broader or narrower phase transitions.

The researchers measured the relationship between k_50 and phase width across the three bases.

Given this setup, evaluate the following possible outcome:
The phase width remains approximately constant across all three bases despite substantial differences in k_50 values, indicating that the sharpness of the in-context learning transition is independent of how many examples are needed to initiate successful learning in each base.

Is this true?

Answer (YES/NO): NO